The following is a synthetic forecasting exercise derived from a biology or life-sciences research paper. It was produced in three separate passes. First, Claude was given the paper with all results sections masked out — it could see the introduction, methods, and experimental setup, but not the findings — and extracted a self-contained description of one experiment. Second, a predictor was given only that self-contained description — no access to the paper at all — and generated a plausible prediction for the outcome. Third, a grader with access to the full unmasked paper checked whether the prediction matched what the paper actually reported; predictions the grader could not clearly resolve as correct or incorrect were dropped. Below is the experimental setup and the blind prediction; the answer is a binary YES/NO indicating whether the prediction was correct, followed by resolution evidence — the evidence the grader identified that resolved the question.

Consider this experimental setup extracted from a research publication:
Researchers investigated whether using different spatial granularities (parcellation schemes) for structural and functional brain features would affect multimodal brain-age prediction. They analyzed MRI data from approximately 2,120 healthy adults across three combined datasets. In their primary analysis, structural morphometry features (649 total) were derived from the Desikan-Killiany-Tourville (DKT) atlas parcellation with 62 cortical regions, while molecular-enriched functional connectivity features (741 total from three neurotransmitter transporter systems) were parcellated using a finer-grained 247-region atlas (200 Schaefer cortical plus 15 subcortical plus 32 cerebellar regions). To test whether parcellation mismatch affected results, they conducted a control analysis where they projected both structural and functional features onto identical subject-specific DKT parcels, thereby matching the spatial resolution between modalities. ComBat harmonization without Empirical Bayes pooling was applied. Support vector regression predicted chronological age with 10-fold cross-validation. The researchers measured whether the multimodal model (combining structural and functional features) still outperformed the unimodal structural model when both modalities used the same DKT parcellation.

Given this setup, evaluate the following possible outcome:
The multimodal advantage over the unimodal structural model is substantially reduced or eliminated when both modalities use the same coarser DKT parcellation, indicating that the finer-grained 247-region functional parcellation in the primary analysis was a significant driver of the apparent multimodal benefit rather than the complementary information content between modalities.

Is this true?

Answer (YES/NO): NO